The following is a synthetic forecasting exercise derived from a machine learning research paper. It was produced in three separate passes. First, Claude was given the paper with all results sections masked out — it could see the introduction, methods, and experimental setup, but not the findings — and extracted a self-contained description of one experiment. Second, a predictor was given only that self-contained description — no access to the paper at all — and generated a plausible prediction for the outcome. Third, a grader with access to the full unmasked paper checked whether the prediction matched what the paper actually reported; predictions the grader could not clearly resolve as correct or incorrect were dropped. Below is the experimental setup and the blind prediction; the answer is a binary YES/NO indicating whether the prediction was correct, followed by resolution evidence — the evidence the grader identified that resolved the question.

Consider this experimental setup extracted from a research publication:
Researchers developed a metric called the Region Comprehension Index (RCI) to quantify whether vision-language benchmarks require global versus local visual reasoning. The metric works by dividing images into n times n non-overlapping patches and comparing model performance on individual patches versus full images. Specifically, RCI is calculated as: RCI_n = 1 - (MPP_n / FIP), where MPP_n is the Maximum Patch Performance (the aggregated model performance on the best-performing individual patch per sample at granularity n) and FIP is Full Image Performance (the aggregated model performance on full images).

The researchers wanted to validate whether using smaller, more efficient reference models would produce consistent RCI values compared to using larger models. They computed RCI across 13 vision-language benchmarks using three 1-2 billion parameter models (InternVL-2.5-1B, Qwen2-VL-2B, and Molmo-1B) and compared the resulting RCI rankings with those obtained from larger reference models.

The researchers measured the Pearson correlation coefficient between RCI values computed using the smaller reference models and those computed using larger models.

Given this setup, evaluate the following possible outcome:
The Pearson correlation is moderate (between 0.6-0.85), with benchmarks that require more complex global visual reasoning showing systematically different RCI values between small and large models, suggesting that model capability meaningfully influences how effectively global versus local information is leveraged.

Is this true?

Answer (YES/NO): NO